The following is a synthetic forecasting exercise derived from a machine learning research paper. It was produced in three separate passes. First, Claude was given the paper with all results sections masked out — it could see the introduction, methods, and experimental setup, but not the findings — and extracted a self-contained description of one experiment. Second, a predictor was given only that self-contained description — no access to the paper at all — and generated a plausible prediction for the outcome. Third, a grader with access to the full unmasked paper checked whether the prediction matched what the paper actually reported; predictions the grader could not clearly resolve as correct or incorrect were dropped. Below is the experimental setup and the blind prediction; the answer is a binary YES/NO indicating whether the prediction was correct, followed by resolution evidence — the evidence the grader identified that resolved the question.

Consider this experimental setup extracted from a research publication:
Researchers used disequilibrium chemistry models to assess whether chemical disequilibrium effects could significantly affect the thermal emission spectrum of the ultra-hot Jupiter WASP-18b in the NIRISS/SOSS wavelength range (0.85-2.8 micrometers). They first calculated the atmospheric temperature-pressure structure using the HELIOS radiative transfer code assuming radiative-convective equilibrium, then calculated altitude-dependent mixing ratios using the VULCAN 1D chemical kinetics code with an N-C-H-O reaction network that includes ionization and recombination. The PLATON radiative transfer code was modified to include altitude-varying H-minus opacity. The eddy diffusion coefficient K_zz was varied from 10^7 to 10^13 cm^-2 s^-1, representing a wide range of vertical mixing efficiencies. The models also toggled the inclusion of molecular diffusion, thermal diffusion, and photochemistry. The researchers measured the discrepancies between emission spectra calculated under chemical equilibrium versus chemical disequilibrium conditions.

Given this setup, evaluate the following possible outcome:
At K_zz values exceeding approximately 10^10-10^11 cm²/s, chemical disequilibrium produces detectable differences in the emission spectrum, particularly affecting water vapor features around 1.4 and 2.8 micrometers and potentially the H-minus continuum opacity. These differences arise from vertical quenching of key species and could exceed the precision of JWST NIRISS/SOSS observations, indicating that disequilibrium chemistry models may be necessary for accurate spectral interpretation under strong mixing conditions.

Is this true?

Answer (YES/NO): NO